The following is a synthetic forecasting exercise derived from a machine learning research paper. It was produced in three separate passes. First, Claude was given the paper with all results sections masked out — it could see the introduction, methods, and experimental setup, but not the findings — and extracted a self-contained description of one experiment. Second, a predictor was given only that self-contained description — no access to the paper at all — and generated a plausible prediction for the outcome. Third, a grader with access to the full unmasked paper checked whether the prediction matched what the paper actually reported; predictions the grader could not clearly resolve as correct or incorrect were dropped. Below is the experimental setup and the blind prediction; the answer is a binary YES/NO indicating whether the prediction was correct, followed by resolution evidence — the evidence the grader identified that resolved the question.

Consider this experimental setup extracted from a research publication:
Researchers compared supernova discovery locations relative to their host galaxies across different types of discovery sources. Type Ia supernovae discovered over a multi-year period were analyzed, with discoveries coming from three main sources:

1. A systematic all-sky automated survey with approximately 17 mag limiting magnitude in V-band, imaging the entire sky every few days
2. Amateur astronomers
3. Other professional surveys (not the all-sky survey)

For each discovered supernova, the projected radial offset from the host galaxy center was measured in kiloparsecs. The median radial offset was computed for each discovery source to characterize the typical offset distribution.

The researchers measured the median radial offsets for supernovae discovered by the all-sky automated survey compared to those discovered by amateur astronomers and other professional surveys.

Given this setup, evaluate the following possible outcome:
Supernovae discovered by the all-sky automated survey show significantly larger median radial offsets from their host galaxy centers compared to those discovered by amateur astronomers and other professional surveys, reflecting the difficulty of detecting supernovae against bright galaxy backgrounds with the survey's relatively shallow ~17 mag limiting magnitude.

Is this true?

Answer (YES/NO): NO